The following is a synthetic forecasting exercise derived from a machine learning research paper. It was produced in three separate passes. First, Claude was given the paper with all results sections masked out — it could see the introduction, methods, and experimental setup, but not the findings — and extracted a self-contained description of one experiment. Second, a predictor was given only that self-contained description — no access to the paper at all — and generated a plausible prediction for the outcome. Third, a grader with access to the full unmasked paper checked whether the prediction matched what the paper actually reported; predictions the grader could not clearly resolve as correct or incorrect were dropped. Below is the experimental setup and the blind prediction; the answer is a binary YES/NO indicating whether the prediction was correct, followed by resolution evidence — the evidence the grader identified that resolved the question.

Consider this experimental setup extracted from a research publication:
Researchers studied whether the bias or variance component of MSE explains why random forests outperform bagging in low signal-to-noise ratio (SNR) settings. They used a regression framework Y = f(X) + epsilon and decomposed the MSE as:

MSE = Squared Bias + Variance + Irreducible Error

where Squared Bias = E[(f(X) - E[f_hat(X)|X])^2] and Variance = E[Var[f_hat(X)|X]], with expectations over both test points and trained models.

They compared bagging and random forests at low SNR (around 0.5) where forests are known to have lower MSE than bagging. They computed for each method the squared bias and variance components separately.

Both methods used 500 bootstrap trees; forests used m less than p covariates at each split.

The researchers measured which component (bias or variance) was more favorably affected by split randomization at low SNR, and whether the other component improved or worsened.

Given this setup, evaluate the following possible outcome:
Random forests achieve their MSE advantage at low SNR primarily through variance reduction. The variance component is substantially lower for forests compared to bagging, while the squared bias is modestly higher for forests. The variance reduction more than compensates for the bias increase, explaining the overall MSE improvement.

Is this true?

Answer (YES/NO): YES